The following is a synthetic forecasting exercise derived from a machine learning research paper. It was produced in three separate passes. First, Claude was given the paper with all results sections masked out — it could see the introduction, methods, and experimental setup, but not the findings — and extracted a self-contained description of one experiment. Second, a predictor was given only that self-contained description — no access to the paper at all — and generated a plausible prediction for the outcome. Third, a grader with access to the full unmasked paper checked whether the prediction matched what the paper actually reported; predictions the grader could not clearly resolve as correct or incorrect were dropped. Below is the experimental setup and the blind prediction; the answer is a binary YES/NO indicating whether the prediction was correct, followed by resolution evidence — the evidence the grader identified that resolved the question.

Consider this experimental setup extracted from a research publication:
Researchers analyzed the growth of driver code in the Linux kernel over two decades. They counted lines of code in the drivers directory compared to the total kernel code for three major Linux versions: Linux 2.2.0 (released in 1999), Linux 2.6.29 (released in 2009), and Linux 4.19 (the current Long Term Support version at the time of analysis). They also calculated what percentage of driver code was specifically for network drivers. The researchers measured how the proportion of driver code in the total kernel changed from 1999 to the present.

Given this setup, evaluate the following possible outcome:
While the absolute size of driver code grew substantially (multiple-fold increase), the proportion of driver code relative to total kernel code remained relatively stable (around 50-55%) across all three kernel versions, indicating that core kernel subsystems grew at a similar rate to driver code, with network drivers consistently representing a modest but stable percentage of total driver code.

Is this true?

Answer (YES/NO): NO